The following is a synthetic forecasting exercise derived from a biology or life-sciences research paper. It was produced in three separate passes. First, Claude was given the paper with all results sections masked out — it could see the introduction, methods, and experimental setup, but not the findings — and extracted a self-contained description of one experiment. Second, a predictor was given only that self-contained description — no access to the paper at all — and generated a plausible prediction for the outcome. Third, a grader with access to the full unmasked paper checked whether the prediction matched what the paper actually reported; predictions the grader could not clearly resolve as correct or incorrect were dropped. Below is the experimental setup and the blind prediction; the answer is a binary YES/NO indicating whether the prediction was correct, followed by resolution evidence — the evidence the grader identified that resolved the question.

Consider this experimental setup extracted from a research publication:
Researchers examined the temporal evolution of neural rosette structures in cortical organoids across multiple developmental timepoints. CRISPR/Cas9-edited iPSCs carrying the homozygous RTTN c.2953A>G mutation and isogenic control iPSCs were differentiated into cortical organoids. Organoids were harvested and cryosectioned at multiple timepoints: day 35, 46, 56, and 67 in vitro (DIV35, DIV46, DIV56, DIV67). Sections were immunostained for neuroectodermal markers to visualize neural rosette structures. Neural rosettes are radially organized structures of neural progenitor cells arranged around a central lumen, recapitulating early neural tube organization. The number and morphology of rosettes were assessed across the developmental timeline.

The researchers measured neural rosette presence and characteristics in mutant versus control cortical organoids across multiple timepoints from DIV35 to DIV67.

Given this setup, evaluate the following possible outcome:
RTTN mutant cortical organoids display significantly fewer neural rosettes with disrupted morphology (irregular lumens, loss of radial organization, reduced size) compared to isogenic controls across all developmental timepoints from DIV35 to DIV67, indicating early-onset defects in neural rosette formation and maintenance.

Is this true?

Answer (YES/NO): NO